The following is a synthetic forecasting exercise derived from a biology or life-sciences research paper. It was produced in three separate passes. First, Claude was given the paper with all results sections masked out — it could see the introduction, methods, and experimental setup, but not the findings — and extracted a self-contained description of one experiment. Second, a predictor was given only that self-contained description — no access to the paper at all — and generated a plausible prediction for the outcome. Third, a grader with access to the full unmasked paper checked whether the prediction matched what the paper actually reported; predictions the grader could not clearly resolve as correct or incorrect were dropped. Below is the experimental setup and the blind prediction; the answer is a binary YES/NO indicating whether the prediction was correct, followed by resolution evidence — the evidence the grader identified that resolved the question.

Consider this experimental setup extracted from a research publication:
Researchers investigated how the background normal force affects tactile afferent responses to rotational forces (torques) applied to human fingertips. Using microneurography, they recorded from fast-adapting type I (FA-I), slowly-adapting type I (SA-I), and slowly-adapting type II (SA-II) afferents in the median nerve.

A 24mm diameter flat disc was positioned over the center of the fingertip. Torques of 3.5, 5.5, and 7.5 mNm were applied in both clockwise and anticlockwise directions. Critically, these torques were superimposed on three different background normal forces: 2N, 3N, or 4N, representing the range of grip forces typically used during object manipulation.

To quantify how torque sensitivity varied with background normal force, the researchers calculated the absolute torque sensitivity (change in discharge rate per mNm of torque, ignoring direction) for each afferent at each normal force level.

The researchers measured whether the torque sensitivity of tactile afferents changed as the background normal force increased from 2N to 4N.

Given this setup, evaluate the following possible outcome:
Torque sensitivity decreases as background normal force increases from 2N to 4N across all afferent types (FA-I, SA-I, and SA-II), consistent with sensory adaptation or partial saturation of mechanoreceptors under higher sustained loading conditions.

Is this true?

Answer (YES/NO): YES